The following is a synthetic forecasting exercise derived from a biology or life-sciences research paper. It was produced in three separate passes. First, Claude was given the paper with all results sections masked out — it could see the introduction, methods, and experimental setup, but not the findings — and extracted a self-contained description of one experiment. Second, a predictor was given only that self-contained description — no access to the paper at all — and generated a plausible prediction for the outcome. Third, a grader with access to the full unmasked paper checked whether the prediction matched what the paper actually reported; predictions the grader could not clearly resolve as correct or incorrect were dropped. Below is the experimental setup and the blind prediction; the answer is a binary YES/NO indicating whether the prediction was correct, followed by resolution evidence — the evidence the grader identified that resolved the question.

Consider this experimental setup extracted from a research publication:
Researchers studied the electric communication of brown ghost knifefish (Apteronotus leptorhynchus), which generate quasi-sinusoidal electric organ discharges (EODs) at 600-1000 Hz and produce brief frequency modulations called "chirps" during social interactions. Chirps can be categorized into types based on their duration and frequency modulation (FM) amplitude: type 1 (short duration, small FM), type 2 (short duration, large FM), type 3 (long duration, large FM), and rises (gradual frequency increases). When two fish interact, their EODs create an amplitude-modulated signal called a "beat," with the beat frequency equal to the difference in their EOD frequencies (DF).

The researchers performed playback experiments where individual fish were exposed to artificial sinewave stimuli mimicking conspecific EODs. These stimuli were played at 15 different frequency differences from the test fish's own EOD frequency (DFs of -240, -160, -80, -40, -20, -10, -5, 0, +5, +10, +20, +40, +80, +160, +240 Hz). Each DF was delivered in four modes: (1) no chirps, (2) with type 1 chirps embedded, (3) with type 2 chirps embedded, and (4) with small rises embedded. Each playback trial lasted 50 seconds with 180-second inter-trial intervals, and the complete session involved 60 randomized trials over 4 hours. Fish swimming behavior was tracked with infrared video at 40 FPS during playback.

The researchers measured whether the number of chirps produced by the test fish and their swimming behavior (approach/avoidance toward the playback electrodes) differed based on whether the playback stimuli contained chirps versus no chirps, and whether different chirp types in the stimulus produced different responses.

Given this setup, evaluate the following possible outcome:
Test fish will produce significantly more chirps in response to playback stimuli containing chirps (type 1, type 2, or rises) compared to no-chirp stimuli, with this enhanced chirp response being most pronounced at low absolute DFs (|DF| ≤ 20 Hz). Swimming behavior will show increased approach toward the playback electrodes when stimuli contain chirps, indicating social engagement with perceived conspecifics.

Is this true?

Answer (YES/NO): NO